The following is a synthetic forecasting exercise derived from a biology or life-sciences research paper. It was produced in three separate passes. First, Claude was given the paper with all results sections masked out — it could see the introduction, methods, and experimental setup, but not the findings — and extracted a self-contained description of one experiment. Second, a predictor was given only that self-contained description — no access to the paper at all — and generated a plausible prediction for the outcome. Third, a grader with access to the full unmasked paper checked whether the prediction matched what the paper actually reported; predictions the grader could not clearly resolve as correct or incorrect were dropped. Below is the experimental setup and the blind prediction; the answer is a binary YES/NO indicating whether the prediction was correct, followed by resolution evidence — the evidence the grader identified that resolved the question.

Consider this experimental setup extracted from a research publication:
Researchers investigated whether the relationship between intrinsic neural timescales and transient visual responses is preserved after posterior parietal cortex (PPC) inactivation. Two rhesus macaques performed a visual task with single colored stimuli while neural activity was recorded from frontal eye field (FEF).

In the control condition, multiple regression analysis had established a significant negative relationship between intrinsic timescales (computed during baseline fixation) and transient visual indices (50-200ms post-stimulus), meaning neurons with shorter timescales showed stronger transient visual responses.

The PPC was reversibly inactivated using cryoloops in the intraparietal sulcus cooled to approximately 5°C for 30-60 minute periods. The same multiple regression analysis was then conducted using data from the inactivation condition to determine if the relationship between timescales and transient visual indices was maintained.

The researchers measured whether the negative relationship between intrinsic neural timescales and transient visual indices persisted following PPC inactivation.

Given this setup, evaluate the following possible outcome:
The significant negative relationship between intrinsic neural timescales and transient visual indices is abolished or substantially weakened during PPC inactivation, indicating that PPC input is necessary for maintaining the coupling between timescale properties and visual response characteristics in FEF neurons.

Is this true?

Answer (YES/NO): NO